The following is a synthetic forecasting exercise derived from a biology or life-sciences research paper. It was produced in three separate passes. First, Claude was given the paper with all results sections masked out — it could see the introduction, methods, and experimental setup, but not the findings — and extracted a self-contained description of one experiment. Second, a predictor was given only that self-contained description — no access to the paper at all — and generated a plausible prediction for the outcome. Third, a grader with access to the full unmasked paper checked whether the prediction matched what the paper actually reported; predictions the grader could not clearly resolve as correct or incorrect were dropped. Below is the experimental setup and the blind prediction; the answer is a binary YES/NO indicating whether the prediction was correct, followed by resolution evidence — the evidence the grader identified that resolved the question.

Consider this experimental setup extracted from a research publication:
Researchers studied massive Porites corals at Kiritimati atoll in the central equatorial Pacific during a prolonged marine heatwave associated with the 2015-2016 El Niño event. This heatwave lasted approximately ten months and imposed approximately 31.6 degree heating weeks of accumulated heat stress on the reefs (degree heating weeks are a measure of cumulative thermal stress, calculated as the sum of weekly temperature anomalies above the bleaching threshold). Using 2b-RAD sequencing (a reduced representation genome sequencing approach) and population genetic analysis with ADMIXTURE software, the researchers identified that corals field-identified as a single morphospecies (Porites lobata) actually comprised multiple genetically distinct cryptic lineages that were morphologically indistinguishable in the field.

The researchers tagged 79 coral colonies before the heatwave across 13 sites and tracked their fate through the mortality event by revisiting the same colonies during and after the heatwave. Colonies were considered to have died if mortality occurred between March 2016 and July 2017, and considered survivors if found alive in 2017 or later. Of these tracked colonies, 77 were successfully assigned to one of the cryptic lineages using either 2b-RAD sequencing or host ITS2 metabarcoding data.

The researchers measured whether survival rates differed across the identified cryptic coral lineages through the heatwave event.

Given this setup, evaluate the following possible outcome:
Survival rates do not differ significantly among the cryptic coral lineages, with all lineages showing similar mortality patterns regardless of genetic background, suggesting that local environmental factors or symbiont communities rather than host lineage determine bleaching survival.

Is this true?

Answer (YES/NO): NO